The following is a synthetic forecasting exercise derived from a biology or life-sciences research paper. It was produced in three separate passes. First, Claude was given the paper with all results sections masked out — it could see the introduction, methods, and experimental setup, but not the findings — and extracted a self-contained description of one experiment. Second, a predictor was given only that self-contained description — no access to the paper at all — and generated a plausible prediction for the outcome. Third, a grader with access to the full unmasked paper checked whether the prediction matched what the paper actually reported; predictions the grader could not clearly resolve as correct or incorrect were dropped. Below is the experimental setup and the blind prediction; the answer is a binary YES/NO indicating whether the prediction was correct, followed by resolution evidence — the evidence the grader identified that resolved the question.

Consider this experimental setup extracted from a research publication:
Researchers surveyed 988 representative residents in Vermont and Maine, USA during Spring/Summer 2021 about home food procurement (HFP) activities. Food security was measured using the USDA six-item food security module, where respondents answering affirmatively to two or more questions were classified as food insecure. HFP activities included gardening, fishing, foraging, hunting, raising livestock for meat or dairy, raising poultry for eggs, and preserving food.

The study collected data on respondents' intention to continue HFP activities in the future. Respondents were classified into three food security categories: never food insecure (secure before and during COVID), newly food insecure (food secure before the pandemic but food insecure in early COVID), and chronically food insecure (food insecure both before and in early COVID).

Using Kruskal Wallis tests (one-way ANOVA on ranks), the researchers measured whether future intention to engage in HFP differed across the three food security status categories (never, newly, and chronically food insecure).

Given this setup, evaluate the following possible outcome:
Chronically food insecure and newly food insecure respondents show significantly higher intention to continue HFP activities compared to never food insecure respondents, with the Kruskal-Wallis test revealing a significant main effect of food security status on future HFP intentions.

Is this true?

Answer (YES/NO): YES